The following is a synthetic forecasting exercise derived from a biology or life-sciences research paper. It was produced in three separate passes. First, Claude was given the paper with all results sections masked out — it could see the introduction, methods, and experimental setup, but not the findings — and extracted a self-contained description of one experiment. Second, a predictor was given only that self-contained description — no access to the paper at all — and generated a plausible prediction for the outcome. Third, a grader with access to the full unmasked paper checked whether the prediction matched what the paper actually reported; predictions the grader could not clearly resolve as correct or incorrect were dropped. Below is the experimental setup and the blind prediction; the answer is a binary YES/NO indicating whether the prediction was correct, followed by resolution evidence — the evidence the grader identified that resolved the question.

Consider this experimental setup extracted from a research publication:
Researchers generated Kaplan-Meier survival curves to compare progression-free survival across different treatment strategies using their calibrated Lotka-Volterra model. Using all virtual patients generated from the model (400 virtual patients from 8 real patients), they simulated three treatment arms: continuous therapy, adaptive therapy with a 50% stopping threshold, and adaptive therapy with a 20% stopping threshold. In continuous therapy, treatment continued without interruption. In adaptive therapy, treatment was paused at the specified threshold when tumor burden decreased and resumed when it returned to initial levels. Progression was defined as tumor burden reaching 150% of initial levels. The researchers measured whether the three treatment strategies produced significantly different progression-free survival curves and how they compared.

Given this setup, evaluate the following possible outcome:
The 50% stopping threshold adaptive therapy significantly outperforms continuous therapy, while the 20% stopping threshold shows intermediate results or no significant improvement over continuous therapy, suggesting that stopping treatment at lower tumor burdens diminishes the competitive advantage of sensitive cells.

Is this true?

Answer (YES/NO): NO